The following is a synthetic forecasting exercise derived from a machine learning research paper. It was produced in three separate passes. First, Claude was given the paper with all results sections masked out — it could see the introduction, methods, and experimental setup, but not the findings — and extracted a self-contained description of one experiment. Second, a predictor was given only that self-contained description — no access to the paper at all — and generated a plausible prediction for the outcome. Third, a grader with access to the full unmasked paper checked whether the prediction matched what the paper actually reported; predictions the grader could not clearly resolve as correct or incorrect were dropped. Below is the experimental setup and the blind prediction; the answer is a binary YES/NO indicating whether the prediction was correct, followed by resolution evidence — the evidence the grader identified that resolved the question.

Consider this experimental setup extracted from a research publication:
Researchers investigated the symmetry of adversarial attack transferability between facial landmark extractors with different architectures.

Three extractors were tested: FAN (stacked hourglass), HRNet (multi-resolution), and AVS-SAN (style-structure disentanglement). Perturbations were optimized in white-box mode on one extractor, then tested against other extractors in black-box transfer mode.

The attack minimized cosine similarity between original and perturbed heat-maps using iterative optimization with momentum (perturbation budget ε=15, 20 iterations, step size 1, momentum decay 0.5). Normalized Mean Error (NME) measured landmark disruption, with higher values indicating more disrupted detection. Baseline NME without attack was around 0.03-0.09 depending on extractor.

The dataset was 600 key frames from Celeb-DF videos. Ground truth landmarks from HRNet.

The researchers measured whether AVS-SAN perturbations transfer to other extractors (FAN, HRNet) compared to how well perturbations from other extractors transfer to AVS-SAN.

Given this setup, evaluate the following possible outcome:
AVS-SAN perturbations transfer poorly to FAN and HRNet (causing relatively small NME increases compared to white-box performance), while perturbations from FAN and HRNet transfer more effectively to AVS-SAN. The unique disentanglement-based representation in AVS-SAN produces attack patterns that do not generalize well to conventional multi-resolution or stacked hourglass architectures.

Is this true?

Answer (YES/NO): NO